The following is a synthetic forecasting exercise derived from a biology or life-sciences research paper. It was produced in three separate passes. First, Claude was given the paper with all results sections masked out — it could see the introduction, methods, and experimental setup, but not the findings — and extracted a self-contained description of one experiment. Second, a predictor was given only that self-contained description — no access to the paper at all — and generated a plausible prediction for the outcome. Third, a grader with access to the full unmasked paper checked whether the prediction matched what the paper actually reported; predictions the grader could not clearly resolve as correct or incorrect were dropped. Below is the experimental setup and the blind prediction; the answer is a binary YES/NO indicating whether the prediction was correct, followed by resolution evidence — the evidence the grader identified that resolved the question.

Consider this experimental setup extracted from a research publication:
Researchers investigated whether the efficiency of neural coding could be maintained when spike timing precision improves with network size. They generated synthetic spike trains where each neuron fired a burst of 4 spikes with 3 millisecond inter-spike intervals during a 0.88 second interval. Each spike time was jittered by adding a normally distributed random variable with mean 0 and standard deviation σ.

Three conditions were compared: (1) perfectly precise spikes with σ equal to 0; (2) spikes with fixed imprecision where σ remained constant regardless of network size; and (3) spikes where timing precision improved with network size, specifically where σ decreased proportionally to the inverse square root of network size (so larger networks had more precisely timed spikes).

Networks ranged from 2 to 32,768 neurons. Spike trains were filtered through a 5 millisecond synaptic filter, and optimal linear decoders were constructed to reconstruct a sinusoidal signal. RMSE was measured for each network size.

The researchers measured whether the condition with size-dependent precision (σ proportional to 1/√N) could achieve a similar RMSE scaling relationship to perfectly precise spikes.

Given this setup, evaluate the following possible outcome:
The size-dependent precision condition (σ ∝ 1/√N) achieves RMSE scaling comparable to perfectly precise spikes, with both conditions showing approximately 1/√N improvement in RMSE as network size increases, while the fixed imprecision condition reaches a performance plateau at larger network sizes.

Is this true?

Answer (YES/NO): NO